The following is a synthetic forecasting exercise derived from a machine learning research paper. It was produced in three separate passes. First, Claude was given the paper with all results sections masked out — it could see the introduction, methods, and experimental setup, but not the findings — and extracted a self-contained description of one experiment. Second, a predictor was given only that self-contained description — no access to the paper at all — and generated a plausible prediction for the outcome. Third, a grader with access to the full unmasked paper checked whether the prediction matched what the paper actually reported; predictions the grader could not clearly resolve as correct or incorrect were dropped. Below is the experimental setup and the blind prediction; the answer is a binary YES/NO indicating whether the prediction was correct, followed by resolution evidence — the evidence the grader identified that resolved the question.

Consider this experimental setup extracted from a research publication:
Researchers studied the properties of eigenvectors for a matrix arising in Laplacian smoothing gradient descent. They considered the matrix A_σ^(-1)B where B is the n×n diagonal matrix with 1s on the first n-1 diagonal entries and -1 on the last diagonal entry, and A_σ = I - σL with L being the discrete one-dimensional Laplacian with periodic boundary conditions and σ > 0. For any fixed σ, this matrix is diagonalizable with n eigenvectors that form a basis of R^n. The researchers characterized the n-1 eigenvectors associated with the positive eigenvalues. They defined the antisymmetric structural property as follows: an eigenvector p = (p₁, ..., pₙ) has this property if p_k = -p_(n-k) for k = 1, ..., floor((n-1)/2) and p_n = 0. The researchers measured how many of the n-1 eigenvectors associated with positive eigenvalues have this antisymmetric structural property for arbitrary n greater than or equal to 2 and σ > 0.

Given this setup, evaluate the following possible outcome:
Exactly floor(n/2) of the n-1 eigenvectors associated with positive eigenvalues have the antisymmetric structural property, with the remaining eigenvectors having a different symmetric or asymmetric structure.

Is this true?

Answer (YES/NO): NO